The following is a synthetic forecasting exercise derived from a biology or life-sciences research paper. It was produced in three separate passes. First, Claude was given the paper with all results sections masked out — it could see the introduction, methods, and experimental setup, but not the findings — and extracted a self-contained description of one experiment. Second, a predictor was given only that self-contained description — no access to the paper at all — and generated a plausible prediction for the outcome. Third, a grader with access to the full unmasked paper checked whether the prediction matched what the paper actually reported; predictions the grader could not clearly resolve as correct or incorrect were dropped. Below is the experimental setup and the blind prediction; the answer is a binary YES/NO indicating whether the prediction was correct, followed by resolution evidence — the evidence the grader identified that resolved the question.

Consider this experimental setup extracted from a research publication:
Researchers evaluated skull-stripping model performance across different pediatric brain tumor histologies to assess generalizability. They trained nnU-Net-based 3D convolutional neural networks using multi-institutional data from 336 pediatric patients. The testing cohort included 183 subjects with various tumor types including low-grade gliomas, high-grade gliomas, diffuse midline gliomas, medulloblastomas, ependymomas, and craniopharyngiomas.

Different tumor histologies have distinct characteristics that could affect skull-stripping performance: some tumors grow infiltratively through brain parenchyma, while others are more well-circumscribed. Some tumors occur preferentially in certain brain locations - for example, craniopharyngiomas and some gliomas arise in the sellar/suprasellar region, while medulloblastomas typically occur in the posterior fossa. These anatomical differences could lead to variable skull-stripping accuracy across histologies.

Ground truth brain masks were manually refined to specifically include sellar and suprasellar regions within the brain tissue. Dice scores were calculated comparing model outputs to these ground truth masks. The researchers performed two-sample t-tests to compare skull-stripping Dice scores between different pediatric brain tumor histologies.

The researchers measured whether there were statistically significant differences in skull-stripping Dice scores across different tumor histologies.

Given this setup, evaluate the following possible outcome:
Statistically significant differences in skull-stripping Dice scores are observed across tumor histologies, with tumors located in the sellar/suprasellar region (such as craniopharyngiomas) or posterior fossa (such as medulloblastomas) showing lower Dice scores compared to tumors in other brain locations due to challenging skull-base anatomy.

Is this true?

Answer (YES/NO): NO